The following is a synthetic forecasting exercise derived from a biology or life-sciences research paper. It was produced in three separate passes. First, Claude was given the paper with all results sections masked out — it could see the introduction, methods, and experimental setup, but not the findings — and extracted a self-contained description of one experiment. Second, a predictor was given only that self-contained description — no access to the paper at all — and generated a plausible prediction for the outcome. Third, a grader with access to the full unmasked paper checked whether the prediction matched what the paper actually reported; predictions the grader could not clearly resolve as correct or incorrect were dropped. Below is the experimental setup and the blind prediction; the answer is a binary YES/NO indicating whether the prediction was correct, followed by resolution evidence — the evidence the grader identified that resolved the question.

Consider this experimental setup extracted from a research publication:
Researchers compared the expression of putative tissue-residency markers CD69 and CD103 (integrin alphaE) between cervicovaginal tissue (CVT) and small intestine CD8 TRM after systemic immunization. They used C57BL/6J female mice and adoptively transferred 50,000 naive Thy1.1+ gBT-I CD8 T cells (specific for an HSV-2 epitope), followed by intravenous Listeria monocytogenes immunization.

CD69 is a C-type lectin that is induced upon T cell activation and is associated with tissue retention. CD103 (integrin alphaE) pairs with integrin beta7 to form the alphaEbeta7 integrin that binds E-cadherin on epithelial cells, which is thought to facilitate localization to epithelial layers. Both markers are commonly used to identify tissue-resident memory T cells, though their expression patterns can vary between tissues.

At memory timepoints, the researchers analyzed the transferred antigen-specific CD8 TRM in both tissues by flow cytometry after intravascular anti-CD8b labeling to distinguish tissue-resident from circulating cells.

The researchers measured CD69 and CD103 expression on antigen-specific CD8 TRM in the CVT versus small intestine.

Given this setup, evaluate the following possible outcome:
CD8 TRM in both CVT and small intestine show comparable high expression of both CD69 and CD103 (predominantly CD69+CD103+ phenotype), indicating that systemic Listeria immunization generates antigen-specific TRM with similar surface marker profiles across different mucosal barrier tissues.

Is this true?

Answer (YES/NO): NO